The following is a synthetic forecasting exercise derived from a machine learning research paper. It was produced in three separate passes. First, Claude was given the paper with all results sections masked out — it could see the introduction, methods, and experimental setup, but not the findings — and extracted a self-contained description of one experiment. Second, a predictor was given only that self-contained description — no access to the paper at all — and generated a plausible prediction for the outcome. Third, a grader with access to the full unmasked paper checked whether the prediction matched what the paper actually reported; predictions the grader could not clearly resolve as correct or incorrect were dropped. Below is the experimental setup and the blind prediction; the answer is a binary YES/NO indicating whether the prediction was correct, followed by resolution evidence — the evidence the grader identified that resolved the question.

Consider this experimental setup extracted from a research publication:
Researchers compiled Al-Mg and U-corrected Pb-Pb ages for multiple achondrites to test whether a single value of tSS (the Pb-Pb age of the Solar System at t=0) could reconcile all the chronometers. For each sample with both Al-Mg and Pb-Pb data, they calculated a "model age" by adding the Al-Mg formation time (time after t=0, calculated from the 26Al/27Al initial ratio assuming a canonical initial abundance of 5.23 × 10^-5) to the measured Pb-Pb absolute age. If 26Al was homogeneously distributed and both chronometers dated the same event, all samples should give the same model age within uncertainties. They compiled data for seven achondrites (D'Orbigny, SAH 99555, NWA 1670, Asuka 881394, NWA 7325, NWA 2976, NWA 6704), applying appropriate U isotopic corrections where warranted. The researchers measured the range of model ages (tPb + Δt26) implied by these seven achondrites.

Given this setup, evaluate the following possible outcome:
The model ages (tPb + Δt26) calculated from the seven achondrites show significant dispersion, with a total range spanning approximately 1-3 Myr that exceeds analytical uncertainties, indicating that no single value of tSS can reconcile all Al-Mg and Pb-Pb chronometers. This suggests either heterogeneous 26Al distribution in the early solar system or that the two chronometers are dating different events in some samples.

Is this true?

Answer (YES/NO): NO